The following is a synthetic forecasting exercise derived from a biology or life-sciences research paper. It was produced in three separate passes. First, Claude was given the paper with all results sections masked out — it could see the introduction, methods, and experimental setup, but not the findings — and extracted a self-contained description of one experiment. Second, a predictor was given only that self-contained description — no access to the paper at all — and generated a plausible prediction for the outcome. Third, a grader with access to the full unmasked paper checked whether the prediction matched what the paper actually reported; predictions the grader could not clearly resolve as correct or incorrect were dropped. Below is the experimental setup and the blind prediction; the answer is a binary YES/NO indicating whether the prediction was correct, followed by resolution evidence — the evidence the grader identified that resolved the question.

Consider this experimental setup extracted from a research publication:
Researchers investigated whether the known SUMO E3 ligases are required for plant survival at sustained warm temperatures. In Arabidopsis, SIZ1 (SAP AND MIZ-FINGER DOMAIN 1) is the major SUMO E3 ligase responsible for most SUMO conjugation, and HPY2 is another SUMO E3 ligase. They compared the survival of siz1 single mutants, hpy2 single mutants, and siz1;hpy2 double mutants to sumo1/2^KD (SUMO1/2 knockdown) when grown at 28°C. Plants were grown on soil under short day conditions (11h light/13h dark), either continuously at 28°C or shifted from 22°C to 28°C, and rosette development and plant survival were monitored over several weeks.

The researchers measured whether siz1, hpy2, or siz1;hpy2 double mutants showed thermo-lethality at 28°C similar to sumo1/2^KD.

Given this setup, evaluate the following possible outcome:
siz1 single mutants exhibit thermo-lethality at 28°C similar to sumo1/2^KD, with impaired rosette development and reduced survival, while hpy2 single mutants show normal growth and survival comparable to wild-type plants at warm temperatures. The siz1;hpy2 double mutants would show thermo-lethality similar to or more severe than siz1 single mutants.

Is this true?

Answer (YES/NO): NO